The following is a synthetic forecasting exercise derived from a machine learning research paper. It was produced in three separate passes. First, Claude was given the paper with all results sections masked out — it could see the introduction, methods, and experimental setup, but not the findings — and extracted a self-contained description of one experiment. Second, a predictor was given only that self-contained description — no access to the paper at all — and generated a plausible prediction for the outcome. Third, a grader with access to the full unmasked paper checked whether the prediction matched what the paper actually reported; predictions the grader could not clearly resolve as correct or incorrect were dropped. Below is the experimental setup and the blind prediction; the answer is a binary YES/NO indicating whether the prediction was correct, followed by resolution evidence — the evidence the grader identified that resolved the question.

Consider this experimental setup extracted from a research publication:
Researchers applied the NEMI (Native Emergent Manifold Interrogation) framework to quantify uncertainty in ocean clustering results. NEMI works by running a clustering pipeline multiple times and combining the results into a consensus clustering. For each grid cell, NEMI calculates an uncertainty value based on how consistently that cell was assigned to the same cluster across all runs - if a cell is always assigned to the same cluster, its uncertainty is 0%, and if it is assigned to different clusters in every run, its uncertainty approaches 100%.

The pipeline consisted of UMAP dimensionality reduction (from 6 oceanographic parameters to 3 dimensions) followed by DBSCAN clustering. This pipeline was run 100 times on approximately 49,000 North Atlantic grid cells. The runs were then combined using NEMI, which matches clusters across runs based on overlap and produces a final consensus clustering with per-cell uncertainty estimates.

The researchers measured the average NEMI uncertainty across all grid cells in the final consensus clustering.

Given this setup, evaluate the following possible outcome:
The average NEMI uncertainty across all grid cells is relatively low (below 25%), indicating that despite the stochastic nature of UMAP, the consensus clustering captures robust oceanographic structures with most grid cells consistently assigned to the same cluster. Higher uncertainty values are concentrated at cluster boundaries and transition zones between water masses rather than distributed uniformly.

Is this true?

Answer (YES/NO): NO